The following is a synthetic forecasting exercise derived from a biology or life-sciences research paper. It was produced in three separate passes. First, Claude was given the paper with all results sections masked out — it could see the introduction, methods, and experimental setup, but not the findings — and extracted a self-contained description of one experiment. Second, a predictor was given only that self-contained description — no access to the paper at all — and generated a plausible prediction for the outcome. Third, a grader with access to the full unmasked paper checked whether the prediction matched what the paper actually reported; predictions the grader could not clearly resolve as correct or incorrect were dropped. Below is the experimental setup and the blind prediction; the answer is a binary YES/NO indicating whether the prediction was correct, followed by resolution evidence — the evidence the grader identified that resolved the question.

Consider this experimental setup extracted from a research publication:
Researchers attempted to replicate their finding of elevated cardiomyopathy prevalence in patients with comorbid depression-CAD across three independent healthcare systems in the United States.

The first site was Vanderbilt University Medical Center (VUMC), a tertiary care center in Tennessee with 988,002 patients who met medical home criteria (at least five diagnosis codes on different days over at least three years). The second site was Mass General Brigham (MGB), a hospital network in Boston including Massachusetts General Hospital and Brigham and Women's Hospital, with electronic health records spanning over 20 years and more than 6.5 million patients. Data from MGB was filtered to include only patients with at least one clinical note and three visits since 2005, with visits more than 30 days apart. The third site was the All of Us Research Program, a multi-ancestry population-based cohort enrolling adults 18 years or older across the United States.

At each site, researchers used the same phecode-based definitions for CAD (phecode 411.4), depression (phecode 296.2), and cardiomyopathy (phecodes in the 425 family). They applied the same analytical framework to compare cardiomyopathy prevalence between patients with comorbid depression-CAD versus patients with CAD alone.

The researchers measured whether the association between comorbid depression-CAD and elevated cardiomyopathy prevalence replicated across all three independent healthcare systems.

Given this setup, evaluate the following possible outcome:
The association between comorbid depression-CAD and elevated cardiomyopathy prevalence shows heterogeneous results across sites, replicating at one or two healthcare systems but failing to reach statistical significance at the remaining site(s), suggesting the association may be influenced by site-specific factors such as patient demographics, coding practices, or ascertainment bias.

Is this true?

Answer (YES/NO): NO